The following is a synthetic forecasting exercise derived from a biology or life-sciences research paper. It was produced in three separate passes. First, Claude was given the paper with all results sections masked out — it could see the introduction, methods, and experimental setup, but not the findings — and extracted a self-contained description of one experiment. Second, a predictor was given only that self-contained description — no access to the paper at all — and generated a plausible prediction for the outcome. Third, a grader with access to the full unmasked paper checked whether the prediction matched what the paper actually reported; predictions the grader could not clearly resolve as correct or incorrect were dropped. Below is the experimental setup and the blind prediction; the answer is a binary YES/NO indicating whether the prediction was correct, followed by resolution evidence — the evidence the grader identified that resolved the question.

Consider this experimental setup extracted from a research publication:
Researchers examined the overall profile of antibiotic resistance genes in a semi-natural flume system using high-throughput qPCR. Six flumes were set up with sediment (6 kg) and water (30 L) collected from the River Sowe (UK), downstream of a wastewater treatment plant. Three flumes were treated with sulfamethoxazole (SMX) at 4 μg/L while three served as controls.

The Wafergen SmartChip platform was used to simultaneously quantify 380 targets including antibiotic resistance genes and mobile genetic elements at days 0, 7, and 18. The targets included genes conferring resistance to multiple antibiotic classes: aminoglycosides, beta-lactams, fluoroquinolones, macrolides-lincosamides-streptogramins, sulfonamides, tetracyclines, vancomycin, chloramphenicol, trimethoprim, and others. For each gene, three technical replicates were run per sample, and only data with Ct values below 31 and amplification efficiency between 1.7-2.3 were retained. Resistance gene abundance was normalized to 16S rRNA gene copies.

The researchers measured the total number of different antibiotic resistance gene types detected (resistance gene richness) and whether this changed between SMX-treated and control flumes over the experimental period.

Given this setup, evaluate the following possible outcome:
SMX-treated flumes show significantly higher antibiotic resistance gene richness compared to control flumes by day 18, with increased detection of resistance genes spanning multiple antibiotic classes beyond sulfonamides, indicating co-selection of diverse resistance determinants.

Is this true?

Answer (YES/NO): NO